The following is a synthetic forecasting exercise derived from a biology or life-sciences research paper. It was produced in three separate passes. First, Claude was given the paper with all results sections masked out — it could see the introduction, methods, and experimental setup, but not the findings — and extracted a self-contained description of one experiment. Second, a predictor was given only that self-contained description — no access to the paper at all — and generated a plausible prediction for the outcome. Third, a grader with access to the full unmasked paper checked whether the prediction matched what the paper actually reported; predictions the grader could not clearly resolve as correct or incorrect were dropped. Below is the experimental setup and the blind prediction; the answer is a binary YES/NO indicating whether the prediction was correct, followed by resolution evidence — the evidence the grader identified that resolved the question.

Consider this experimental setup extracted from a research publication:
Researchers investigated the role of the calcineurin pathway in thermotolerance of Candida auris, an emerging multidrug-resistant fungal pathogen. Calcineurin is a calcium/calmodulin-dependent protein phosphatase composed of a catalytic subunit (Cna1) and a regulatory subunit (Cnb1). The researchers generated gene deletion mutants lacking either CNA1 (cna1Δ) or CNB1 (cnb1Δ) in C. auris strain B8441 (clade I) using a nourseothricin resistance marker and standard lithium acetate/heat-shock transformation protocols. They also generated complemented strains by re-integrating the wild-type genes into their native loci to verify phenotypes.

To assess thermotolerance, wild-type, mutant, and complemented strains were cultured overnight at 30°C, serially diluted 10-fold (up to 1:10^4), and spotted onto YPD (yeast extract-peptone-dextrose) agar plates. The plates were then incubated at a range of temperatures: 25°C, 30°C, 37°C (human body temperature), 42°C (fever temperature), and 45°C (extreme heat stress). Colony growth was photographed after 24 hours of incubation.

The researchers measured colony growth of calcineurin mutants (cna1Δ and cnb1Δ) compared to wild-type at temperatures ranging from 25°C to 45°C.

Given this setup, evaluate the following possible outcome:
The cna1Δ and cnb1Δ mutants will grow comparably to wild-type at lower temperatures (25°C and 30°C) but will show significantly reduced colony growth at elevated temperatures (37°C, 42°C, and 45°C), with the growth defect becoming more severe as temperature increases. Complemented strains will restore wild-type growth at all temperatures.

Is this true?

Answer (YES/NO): NO